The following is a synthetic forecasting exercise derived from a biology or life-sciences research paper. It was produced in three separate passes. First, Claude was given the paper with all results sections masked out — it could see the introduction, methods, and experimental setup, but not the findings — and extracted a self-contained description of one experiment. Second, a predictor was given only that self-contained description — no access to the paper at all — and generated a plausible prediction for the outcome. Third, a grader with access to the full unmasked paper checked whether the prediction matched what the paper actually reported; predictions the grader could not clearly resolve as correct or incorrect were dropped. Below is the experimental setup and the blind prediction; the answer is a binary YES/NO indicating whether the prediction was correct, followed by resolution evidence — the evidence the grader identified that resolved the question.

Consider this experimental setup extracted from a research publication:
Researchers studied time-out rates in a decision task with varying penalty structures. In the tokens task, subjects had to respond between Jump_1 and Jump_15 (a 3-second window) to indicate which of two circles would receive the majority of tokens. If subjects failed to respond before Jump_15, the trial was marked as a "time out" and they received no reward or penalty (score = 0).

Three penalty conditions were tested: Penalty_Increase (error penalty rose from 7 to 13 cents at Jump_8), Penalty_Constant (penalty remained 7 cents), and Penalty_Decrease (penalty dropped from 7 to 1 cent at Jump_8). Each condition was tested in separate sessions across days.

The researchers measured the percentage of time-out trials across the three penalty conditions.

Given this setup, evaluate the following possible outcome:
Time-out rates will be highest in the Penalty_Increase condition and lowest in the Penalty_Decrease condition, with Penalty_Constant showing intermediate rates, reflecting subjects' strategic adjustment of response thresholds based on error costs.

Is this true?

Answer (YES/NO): YES